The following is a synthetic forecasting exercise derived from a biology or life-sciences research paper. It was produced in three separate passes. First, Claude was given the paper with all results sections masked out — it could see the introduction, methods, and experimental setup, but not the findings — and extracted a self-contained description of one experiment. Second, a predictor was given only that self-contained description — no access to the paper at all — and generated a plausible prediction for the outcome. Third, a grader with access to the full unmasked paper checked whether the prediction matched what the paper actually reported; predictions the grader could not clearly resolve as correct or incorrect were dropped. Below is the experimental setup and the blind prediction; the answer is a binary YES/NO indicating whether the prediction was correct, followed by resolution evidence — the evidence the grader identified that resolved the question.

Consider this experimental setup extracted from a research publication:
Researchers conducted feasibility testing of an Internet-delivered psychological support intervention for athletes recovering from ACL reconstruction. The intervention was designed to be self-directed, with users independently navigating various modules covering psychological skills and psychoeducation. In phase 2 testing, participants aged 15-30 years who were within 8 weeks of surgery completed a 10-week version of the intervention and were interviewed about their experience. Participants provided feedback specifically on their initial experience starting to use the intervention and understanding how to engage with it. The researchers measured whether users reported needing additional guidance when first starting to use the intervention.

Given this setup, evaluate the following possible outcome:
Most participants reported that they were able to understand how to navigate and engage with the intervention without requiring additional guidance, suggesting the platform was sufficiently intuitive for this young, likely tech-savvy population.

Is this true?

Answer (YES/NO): NO